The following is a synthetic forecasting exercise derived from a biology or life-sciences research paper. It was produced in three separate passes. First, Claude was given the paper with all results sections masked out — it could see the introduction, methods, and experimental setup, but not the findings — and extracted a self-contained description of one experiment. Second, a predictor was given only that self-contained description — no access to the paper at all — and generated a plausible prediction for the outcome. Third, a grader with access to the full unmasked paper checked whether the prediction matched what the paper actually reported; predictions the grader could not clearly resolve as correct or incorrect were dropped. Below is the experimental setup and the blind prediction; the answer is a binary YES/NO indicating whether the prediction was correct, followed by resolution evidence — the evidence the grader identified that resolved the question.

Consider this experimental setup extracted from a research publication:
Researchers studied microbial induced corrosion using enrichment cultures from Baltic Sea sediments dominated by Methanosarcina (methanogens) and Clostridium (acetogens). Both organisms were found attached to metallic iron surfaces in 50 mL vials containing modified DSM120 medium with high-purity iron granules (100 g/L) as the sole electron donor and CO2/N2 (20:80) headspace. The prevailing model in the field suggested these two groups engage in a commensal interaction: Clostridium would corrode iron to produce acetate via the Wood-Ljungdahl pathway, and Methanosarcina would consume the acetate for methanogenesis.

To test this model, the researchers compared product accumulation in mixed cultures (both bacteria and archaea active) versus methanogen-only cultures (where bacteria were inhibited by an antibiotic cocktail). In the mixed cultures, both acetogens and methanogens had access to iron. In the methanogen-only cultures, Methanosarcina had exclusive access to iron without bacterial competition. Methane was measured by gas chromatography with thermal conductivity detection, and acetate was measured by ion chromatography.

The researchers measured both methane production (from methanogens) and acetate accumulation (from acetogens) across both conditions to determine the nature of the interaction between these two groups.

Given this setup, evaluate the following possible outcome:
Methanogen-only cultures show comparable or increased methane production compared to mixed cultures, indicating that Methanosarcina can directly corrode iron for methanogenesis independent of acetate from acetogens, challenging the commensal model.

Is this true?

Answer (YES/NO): YES